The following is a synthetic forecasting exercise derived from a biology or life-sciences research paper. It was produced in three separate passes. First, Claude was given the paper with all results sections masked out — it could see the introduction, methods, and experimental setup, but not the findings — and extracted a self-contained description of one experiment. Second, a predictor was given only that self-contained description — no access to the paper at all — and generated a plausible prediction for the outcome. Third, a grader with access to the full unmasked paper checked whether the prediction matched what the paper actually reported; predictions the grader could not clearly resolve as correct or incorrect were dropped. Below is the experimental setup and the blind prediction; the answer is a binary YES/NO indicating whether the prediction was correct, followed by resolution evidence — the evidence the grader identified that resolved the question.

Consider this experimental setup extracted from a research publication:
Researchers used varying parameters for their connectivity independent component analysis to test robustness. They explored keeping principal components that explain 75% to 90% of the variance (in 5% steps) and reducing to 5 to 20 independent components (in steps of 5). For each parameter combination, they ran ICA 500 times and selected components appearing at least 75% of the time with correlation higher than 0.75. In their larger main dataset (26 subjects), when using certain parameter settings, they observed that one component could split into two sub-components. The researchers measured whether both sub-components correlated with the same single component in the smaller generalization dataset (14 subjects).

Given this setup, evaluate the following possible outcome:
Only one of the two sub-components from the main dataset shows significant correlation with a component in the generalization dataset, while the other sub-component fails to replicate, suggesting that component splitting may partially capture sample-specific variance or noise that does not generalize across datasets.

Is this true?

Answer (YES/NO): NO